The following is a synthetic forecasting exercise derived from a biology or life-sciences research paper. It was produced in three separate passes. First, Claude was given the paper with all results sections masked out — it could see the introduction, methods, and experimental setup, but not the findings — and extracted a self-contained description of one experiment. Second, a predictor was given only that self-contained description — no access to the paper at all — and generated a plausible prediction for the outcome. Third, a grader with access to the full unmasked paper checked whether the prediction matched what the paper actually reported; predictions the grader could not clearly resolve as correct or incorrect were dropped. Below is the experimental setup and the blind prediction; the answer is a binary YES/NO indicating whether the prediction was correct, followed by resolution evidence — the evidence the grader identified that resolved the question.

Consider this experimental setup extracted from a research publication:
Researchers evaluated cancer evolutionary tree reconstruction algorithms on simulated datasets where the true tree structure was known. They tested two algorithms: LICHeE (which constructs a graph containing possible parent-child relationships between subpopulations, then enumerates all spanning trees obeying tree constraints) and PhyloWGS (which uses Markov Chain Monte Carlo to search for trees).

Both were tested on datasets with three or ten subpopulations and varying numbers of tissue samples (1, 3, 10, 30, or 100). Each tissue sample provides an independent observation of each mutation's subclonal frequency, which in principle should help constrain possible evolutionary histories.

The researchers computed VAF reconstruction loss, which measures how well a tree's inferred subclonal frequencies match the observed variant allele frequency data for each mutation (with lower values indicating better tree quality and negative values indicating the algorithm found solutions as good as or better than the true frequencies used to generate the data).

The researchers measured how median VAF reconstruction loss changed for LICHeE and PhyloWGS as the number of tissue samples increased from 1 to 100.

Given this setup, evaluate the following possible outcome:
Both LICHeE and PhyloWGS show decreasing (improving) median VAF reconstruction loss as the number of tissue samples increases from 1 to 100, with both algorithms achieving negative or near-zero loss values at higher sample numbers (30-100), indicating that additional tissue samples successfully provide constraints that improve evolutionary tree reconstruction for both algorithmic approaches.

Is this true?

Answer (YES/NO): NO